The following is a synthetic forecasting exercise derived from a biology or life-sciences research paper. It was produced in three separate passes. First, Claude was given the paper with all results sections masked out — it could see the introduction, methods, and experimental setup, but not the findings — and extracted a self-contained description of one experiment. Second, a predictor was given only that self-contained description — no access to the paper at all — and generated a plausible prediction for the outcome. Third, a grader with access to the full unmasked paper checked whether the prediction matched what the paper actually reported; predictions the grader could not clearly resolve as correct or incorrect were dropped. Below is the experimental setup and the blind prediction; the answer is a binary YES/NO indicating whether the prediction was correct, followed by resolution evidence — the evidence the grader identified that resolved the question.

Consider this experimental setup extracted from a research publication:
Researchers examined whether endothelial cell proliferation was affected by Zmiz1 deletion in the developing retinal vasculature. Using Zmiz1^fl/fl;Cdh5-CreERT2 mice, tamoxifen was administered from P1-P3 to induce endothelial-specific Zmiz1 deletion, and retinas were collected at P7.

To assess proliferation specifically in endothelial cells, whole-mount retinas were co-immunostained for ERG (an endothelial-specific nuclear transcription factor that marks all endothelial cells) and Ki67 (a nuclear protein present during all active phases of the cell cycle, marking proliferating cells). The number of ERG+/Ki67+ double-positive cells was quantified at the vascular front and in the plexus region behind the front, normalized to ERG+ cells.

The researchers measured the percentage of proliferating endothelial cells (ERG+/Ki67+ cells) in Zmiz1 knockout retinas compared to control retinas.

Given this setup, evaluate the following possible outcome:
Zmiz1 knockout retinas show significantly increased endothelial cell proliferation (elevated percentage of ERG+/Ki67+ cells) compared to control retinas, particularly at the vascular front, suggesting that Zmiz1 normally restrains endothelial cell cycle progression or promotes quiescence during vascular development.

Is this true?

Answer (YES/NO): NO